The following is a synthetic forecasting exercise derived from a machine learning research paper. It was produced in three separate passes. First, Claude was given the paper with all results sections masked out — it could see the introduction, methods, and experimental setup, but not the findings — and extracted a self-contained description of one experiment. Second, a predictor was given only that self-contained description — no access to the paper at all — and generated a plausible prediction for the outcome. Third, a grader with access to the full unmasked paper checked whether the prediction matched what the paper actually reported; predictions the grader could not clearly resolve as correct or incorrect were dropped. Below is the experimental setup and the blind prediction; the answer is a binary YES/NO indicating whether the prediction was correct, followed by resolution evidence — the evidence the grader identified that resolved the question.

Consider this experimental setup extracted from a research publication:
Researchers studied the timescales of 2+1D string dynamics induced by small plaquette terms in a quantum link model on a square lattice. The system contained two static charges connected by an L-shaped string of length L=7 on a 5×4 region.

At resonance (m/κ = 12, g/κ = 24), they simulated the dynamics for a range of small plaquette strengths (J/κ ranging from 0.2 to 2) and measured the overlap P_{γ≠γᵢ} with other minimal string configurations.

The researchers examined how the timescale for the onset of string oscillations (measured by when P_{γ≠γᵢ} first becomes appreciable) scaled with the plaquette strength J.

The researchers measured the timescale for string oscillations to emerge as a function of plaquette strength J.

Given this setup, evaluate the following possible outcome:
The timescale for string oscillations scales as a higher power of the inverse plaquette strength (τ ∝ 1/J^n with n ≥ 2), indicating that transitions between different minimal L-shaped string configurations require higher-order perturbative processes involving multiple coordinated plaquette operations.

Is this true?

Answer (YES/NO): NO